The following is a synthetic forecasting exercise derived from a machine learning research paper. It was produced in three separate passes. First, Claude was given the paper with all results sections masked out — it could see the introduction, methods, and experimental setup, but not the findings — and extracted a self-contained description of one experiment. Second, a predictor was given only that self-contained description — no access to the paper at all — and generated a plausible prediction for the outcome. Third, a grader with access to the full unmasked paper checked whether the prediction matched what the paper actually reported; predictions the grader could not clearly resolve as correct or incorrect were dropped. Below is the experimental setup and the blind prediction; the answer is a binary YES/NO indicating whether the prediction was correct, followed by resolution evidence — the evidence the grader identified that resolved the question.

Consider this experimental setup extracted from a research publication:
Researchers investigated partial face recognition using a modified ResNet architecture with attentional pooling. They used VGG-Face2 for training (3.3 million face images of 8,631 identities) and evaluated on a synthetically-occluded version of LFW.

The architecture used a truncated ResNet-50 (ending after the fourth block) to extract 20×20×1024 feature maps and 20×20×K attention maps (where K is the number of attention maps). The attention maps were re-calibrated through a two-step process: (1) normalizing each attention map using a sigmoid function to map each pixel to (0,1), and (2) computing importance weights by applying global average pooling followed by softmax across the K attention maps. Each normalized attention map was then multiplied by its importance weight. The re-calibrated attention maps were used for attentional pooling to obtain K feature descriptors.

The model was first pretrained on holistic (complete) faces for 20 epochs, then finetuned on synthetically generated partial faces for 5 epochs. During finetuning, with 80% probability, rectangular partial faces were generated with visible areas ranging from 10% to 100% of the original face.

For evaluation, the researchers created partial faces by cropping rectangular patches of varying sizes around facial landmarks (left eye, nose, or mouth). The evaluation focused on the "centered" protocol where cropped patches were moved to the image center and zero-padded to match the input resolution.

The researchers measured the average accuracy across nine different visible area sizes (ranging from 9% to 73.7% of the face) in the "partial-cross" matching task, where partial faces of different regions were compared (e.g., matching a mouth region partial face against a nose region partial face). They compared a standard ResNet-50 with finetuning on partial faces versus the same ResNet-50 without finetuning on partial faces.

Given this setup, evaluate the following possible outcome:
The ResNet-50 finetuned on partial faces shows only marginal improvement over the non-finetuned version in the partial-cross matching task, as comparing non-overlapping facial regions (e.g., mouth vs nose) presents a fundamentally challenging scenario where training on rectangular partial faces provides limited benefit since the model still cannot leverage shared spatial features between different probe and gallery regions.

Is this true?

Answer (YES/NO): NO